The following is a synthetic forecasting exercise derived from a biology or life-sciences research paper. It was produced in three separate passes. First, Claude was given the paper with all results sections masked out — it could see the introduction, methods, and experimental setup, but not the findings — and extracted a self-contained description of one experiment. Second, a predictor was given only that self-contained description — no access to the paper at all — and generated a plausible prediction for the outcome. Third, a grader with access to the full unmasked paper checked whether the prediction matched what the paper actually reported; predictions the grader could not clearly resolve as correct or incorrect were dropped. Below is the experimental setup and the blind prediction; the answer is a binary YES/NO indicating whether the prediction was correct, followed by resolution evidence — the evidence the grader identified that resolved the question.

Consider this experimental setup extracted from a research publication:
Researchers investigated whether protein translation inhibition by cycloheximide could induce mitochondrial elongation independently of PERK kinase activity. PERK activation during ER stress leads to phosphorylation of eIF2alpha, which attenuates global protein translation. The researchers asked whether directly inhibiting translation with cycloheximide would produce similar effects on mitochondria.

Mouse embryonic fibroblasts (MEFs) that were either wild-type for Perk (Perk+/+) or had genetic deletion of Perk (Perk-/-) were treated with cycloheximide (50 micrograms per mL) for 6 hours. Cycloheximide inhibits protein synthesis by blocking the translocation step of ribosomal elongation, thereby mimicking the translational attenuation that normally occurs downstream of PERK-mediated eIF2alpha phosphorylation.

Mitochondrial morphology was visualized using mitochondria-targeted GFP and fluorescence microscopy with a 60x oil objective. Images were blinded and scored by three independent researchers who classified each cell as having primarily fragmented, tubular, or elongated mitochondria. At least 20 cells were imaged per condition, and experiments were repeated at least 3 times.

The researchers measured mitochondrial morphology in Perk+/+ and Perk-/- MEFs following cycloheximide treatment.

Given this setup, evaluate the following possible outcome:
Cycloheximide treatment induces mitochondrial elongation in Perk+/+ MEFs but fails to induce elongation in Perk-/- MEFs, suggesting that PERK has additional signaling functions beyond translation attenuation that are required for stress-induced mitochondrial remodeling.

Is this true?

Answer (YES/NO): NO